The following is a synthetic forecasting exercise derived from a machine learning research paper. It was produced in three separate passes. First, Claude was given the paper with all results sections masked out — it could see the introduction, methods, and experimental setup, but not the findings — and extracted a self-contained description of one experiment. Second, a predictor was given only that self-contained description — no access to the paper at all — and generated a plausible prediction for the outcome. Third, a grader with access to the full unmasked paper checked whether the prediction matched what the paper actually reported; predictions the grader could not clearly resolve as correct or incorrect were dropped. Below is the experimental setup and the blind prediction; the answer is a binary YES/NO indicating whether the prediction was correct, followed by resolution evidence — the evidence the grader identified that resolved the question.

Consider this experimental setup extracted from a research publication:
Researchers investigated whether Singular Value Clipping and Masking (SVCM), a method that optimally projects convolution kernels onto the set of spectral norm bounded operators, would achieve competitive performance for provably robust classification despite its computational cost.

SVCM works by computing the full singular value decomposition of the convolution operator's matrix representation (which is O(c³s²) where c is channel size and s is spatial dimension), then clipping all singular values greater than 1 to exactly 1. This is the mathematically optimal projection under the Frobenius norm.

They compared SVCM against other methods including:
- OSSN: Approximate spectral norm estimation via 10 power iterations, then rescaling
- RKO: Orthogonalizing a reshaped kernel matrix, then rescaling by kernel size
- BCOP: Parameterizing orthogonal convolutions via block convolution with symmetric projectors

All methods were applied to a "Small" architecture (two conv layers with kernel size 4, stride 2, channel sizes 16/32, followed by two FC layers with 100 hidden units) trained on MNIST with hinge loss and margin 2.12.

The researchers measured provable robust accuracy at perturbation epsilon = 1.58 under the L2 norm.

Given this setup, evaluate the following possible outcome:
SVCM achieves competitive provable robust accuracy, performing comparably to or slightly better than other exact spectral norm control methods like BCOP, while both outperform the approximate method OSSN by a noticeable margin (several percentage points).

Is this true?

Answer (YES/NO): NO